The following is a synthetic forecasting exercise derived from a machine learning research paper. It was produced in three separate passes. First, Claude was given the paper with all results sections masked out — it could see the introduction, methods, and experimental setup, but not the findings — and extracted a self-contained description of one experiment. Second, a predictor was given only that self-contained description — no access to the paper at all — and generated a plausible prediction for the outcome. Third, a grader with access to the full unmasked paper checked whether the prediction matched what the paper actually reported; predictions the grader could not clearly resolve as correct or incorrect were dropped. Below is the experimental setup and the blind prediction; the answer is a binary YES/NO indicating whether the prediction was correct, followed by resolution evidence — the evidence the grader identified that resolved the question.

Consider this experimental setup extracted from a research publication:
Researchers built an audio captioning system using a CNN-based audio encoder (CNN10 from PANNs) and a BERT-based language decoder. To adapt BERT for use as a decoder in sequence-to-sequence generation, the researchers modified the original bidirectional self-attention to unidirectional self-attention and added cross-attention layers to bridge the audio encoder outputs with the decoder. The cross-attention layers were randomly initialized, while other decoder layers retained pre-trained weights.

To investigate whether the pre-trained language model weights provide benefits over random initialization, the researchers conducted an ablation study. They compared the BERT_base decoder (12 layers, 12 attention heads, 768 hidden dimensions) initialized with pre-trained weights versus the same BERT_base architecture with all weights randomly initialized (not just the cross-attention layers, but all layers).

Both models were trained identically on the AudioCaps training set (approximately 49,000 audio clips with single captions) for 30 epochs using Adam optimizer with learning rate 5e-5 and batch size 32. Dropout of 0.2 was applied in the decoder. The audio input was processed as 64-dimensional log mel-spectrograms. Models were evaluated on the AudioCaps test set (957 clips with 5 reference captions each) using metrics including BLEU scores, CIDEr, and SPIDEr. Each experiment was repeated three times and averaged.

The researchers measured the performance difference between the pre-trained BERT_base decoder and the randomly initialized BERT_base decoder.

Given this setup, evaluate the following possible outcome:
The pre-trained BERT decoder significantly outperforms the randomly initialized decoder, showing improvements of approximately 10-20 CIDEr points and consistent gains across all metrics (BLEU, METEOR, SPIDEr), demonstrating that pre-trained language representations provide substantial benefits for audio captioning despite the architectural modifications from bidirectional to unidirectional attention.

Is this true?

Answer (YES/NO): NO